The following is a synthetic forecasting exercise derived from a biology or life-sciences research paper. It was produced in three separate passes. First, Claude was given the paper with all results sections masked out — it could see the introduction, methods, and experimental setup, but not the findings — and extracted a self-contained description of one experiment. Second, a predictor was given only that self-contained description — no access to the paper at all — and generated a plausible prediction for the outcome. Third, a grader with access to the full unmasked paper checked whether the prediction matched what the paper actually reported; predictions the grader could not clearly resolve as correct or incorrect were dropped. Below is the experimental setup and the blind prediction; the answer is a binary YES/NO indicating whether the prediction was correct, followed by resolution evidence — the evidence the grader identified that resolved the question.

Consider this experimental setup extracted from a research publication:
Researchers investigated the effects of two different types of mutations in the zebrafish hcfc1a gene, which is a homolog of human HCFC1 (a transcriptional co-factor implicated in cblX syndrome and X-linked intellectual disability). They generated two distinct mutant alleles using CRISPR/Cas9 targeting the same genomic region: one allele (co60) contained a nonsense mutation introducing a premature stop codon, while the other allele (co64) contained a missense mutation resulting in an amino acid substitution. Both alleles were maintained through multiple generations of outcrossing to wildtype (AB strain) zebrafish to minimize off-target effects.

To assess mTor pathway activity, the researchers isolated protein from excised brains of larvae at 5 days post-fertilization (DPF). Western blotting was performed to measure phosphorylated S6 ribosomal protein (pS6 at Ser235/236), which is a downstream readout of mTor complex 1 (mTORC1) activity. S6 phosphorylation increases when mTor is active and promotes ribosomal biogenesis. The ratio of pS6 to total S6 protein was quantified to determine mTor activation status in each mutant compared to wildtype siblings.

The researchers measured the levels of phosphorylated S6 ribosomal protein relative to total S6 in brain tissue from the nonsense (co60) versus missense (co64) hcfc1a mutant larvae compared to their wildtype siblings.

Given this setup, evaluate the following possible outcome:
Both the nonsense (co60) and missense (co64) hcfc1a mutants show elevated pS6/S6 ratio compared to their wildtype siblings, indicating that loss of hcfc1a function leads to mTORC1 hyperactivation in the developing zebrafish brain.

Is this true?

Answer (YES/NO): NO